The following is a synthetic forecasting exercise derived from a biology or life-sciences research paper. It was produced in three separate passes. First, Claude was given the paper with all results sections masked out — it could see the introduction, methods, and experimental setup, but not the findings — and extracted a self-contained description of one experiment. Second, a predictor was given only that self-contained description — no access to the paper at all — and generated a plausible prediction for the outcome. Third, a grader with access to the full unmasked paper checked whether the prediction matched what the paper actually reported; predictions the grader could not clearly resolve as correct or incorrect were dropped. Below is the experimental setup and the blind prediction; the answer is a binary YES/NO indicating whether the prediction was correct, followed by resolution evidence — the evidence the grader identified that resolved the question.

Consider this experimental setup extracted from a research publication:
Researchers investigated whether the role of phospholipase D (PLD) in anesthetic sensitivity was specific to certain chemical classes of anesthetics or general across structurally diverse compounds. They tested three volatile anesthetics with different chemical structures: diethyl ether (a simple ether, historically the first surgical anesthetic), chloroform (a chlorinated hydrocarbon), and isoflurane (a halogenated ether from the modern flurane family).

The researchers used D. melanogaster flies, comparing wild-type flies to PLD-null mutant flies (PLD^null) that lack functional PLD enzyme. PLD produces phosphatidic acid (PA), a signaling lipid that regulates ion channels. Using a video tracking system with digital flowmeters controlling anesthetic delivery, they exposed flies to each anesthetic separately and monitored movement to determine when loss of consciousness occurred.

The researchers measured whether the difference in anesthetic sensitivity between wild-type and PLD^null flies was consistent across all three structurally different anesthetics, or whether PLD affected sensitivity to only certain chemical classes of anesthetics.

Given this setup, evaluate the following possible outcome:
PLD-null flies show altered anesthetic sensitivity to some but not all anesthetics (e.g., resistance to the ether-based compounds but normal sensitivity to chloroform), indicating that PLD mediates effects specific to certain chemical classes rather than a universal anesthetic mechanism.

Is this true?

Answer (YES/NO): NO